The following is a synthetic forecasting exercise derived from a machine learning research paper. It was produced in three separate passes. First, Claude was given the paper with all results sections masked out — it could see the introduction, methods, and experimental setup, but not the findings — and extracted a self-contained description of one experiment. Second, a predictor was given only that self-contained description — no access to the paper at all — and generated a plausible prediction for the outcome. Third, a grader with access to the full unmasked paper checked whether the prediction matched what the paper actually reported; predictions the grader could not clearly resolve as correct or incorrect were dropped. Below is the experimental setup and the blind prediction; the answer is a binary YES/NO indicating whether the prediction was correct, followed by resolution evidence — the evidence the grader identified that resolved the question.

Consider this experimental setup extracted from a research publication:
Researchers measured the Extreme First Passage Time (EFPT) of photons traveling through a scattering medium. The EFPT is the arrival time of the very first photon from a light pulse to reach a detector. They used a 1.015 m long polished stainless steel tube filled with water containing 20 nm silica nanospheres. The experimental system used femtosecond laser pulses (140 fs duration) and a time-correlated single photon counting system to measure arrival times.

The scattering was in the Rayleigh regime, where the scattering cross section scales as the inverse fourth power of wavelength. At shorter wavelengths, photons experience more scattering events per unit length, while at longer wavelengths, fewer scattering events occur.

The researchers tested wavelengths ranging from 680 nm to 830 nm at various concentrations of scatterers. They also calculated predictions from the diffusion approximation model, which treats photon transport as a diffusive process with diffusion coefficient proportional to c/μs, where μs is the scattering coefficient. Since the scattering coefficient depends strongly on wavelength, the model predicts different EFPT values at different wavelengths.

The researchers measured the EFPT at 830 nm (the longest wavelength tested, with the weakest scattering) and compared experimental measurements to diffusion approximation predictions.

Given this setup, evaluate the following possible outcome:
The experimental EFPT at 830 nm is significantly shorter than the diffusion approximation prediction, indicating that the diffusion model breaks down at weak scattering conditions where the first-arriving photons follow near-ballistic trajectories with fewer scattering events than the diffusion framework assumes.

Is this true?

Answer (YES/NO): NO